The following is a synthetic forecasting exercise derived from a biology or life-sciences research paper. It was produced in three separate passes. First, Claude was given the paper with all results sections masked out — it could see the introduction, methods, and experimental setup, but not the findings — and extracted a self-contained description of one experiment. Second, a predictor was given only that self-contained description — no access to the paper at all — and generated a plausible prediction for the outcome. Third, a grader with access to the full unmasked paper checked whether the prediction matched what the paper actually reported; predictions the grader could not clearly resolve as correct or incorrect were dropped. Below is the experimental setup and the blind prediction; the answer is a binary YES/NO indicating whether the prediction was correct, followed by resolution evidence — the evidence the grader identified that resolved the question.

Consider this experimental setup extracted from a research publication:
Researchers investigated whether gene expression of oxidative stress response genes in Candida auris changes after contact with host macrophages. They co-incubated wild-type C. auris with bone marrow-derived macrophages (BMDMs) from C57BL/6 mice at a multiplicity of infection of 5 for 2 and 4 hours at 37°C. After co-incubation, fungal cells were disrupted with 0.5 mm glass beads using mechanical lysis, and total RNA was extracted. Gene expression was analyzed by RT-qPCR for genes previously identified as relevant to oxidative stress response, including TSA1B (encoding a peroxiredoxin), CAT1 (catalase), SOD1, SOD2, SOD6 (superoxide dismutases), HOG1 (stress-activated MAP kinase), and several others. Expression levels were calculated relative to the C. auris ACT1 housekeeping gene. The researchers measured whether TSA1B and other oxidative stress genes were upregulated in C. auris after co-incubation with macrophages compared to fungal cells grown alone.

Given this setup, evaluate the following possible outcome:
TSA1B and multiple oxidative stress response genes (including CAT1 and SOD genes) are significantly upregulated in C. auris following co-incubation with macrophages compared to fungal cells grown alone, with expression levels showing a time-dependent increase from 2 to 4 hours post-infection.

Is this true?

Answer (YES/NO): NO